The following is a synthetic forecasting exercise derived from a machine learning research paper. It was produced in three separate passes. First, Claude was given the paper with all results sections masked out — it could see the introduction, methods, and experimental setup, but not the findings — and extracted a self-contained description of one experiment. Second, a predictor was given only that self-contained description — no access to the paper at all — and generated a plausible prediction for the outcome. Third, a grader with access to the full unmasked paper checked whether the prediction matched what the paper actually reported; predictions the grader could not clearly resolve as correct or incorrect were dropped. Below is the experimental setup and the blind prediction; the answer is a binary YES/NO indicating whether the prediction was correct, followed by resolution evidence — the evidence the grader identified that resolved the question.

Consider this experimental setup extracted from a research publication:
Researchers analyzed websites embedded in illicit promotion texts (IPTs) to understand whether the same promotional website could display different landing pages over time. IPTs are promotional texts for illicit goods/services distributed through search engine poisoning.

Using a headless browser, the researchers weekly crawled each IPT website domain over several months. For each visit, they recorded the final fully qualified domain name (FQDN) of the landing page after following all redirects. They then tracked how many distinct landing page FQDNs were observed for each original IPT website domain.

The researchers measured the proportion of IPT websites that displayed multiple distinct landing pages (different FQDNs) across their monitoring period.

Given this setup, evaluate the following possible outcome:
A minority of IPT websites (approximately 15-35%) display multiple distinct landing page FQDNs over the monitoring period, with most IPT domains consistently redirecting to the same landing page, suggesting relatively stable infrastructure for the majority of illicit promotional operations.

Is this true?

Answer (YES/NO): YES